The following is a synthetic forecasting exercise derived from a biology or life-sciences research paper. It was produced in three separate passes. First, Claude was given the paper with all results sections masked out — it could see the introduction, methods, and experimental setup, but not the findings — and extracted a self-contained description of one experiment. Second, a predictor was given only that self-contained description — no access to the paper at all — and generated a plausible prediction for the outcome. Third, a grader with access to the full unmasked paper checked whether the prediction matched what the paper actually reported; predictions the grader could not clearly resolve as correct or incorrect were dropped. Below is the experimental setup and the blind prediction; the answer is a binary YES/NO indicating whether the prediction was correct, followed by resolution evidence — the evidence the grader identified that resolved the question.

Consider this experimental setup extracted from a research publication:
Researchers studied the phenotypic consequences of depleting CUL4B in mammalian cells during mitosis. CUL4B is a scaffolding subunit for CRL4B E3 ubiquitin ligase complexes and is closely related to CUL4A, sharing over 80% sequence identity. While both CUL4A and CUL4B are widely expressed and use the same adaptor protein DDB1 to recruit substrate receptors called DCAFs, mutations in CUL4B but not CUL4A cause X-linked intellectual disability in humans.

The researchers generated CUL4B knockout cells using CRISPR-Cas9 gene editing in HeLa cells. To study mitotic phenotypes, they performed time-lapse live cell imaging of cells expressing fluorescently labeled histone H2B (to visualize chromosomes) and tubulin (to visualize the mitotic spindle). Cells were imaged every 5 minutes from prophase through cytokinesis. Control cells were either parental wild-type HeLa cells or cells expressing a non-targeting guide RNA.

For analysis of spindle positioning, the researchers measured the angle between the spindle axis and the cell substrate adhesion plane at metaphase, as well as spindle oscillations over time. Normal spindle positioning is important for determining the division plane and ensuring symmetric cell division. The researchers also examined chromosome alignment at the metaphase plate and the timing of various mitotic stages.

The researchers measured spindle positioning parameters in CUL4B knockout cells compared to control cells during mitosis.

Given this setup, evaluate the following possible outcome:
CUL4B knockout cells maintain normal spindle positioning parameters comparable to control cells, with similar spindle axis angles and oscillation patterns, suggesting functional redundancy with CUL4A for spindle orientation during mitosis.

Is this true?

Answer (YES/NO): NO